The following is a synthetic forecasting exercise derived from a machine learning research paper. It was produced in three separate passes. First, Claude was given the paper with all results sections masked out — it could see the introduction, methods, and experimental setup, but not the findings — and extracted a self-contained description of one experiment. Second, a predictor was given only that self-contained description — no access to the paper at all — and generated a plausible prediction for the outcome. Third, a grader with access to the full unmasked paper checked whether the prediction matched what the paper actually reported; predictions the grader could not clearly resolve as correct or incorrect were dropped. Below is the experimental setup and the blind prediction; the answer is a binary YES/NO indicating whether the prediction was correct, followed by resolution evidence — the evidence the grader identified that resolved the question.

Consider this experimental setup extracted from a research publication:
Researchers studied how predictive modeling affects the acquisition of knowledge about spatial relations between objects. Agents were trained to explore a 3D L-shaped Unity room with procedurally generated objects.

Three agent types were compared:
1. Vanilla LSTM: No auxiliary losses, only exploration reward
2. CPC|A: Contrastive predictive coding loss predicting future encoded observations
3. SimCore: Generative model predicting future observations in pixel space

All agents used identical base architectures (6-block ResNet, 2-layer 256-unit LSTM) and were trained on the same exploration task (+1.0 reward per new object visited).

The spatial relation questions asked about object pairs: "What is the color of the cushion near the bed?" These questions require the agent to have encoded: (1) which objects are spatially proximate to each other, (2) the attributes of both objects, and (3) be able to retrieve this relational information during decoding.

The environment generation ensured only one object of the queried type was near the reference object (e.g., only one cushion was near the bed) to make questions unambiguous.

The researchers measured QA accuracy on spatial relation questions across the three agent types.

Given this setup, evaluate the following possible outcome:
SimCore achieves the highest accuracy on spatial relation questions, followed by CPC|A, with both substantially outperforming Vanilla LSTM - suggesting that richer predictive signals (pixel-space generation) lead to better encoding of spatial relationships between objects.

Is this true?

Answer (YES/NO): NO